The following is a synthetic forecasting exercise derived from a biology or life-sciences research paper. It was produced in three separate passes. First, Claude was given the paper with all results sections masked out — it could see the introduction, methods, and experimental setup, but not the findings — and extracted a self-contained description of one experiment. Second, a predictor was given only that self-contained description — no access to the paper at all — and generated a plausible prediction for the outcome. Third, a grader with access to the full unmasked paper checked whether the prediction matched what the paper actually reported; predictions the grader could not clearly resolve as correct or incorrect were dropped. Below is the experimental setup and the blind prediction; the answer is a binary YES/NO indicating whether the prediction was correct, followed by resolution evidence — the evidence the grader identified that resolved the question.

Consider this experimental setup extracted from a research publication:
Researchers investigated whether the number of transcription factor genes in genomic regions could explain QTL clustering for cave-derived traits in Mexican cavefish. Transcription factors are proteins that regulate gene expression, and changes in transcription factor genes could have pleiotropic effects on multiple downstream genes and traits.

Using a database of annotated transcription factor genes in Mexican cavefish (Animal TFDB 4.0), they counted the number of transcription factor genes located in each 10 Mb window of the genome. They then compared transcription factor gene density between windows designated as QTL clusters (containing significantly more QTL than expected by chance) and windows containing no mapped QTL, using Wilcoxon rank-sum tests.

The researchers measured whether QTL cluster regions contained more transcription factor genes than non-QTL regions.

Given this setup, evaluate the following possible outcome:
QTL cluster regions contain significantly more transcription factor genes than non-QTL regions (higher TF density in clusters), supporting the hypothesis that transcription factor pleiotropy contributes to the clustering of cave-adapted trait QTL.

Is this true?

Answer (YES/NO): NO